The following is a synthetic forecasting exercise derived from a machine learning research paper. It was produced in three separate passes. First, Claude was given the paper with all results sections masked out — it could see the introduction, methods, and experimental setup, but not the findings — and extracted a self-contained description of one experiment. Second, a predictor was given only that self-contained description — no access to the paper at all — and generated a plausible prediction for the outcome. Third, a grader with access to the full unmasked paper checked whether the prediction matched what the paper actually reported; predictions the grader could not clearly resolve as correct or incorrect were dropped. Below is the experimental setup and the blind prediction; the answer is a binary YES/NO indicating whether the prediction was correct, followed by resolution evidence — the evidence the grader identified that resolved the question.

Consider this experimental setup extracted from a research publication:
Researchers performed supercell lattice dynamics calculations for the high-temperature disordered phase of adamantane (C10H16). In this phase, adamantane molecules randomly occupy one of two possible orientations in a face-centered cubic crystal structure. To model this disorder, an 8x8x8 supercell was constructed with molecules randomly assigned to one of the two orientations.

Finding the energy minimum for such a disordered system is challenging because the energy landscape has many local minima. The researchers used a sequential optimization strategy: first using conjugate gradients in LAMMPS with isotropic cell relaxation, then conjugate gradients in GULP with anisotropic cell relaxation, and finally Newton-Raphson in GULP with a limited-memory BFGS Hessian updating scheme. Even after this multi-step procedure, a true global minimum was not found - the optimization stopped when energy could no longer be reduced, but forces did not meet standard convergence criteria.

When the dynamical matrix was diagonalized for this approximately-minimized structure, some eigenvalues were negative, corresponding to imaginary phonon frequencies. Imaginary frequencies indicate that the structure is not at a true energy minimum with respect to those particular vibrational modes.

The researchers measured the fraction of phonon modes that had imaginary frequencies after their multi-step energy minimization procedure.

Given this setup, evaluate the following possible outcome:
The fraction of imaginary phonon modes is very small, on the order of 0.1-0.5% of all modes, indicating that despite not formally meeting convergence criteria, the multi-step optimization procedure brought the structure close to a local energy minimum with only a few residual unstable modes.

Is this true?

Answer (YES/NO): NO